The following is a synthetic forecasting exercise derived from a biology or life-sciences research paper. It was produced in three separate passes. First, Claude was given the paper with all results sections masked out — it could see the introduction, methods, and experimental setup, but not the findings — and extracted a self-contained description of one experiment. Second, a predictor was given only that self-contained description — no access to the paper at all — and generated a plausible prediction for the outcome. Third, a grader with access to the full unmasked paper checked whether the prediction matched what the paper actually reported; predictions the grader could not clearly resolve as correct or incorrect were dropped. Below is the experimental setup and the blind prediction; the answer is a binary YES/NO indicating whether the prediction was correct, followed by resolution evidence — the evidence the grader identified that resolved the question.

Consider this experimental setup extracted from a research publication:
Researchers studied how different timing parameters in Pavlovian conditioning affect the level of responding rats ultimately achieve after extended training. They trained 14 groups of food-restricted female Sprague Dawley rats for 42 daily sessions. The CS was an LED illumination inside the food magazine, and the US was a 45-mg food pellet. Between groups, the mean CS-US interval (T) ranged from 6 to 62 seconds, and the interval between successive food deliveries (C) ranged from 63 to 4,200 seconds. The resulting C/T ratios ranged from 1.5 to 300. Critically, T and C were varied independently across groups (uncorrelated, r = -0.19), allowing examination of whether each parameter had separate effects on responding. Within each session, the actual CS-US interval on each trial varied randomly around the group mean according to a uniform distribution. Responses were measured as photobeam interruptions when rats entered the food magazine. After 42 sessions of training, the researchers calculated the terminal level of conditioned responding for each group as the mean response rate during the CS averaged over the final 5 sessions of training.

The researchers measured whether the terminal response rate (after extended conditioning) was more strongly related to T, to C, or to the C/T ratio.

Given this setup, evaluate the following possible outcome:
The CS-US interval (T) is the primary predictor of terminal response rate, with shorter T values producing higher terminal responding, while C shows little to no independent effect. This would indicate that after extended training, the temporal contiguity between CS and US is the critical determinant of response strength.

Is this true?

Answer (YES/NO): YES